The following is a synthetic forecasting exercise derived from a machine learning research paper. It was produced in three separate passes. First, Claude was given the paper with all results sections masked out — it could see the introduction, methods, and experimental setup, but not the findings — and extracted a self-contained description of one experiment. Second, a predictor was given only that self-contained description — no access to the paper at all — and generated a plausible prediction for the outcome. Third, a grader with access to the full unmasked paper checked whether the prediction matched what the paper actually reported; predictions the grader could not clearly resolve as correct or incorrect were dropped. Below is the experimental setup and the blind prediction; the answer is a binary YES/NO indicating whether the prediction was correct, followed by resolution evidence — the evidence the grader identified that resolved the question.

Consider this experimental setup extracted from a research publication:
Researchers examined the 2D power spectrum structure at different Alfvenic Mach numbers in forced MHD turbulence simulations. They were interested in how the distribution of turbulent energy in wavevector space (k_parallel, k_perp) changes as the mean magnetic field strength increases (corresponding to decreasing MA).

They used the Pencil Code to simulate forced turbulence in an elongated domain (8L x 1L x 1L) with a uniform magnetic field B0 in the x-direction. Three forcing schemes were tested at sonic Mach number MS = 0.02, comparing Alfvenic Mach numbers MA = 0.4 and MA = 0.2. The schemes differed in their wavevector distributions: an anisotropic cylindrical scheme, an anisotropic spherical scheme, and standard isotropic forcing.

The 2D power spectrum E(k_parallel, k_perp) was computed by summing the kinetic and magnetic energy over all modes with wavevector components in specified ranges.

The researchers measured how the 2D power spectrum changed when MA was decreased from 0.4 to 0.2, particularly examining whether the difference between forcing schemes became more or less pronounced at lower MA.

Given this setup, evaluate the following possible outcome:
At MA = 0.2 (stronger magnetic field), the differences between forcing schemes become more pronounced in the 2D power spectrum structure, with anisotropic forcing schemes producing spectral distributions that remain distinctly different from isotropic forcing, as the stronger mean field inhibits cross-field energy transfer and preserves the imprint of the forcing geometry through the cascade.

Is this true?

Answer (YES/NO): YES